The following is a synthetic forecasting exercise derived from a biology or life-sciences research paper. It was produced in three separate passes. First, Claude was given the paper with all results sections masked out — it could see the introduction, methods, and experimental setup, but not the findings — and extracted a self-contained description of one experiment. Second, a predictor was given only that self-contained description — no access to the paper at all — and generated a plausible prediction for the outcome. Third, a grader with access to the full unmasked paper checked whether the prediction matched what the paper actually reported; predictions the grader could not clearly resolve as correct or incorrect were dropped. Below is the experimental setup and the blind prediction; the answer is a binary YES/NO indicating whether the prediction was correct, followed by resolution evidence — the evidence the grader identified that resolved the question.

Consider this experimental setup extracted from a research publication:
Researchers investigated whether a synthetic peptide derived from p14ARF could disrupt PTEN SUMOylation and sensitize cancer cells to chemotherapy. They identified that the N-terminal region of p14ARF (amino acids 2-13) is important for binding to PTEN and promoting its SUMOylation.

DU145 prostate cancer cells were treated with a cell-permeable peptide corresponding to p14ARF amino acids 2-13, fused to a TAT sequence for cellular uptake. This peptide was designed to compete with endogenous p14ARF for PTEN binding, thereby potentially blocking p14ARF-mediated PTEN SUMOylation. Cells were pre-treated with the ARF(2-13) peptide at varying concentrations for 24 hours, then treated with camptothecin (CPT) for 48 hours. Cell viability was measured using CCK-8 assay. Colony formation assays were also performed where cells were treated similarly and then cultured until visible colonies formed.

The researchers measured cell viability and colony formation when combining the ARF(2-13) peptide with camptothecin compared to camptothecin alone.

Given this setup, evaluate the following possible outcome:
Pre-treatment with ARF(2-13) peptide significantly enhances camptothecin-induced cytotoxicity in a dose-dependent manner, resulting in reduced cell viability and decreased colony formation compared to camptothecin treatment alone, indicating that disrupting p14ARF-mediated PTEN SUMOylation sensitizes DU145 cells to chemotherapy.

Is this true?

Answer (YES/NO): NO